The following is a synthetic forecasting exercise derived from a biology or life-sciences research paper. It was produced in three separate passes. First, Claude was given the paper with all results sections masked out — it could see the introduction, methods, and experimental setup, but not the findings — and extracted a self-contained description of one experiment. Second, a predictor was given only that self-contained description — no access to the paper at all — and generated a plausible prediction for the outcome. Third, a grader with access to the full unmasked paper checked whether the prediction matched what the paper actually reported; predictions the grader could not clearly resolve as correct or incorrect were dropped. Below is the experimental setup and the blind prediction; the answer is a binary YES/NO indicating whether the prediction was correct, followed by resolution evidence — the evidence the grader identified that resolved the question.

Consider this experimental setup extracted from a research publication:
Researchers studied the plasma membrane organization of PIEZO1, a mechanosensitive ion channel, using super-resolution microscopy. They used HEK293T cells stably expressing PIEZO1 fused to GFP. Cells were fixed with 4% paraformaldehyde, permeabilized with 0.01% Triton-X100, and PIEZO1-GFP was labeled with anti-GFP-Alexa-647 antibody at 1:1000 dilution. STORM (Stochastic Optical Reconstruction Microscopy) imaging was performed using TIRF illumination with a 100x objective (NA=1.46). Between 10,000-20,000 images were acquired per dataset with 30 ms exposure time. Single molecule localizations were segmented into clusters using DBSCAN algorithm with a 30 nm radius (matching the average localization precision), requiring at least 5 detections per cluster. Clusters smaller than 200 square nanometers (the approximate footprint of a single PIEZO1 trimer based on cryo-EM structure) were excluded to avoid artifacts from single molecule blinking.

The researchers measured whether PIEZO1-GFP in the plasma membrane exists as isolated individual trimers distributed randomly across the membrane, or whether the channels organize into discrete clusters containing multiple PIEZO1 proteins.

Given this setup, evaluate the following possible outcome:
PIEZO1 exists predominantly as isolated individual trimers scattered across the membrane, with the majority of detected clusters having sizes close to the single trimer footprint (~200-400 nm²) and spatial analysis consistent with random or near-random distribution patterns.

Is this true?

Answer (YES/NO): NO